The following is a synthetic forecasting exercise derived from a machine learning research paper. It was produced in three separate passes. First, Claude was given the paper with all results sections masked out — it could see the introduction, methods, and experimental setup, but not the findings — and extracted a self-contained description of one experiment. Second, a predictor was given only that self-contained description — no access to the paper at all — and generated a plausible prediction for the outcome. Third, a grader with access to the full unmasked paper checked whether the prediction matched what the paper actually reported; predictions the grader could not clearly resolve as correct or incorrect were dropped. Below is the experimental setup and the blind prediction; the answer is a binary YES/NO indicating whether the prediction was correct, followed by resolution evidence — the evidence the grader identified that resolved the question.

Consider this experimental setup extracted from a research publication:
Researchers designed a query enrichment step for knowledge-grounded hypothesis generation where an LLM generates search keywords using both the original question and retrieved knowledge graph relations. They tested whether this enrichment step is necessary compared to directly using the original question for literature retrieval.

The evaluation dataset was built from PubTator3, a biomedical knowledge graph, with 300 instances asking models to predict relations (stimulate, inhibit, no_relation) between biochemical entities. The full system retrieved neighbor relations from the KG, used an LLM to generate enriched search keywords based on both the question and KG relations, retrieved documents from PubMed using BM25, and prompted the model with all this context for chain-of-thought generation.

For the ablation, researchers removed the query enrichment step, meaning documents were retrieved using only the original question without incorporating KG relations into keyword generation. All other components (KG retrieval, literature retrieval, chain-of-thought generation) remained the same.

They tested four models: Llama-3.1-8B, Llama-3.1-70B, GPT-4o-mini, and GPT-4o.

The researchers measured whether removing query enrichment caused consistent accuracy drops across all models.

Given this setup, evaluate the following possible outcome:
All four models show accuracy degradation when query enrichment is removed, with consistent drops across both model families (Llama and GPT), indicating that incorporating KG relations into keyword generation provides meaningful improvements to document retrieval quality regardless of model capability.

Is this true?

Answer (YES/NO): YES